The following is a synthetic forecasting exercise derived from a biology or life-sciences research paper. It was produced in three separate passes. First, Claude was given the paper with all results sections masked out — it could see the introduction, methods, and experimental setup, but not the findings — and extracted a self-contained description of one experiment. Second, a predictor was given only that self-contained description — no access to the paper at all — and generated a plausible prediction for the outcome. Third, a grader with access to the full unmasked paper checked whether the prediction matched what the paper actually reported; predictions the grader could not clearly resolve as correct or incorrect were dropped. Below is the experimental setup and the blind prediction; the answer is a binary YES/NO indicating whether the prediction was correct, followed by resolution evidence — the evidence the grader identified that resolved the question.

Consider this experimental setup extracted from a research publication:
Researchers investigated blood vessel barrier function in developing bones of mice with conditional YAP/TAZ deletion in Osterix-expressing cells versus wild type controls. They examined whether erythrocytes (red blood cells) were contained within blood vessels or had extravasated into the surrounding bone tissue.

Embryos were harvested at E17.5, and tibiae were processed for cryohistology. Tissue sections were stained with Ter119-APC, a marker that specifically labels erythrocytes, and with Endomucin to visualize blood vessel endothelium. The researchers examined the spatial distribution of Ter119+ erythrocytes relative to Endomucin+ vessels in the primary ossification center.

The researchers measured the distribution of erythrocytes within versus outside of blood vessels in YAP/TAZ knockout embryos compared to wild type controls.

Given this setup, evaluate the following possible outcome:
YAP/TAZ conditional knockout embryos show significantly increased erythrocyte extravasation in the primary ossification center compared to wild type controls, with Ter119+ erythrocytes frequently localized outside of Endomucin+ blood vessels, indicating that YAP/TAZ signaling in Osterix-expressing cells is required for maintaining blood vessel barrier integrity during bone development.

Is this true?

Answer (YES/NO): YES